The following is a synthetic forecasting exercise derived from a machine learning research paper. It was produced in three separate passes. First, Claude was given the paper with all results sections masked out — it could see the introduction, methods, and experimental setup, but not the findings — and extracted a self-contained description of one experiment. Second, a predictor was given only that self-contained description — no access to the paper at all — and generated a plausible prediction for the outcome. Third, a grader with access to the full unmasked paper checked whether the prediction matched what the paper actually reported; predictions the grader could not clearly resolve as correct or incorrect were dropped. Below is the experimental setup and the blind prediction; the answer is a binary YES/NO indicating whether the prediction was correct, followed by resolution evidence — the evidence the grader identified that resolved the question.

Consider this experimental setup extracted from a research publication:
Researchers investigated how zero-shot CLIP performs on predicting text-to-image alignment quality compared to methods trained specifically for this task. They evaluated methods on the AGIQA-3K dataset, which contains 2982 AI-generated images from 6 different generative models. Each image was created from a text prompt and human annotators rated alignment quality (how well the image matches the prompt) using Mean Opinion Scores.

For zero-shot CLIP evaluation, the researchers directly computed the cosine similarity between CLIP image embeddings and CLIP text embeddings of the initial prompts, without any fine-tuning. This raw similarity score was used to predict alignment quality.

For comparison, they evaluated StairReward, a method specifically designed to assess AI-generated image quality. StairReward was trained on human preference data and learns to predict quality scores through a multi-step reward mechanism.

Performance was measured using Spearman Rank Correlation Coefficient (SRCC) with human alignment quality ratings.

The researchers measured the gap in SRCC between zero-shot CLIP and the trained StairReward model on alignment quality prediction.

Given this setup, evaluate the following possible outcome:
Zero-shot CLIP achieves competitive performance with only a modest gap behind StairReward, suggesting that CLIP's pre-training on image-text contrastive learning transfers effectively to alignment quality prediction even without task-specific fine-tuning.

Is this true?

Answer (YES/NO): NO